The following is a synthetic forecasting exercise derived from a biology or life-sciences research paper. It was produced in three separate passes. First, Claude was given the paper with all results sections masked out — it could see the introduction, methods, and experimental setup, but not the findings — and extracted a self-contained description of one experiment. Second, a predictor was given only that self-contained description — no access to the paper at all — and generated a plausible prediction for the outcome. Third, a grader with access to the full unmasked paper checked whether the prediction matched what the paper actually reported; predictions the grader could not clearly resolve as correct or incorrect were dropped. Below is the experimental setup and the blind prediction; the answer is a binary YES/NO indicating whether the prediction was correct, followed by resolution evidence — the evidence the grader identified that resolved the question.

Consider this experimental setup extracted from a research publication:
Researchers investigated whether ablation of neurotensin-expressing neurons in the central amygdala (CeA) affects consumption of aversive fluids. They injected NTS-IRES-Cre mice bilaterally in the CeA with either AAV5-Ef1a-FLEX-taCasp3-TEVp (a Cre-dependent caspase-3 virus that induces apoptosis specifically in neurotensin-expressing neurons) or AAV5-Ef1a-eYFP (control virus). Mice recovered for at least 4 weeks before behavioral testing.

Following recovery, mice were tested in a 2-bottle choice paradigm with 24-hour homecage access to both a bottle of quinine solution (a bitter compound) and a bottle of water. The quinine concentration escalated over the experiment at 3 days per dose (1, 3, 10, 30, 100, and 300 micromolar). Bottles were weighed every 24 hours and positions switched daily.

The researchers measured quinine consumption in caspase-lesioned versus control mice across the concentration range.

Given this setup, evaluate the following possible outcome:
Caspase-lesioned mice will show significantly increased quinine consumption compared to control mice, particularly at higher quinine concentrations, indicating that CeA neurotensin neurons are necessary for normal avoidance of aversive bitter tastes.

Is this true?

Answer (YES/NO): NO